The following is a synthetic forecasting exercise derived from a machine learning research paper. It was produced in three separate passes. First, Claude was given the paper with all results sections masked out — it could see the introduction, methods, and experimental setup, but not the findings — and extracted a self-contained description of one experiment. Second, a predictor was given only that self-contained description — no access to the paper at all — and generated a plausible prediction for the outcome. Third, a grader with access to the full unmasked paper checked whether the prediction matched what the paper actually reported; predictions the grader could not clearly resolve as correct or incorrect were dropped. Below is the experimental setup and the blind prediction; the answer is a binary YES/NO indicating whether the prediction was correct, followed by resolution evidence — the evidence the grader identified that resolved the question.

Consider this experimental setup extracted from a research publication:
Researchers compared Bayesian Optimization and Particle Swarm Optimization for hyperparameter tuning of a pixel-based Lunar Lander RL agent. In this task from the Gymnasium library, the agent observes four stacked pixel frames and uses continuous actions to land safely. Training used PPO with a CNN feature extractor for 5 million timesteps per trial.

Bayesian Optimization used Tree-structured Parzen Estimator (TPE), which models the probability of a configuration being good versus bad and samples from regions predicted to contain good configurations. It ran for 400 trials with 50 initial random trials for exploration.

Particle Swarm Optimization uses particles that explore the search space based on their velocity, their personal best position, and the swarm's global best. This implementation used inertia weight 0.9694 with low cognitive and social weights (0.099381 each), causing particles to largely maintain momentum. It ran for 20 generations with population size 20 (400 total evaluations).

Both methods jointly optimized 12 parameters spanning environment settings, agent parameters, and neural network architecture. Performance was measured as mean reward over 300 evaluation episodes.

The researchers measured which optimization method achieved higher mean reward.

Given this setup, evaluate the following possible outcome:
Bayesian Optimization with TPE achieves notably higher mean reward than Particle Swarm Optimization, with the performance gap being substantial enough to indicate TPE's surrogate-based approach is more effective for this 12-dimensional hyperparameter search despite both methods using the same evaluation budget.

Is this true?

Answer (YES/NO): YES